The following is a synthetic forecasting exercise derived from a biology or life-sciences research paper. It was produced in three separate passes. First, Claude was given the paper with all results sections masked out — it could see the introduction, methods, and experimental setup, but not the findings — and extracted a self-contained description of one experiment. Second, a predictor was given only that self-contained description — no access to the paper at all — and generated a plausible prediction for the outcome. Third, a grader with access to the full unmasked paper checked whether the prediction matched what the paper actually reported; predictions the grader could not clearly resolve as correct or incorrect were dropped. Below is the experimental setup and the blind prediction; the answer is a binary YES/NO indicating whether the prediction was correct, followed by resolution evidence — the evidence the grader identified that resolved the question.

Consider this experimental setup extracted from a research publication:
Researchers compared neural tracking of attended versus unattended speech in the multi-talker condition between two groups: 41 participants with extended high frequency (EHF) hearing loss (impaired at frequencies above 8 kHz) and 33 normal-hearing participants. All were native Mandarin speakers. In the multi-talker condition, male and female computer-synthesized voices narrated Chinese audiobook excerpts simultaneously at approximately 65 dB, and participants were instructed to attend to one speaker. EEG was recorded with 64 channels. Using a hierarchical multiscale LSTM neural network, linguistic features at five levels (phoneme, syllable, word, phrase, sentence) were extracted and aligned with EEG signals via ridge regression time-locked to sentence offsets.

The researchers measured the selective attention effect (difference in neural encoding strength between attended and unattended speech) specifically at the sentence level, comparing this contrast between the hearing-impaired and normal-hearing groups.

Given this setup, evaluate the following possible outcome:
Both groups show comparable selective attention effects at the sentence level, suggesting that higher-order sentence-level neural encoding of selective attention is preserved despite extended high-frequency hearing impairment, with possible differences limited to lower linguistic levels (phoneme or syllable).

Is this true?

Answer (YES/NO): NO